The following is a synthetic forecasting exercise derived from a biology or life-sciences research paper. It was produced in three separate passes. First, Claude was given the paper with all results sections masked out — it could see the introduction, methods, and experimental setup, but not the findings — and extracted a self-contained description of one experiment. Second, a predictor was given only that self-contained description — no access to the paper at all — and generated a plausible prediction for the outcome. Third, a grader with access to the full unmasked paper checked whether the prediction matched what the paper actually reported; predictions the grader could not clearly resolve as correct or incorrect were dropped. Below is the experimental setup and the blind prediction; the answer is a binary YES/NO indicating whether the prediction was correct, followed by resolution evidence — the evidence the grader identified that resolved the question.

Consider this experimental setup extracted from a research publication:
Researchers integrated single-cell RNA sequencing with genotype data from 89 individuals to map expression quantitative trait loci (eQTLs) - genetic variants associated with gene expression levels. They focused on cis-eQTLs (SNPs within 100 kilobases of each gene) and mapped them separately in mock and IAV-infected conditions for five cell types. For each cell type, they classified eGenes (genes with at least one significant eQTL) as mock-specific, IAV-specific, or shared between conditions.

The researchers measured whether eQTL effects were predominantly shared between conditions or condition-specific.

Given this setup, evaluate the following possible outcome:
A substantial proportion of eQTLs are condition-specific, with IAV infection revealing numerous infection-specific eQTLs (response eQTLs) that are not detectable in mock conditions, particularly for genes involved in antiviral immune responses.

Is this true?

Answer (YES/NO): NO